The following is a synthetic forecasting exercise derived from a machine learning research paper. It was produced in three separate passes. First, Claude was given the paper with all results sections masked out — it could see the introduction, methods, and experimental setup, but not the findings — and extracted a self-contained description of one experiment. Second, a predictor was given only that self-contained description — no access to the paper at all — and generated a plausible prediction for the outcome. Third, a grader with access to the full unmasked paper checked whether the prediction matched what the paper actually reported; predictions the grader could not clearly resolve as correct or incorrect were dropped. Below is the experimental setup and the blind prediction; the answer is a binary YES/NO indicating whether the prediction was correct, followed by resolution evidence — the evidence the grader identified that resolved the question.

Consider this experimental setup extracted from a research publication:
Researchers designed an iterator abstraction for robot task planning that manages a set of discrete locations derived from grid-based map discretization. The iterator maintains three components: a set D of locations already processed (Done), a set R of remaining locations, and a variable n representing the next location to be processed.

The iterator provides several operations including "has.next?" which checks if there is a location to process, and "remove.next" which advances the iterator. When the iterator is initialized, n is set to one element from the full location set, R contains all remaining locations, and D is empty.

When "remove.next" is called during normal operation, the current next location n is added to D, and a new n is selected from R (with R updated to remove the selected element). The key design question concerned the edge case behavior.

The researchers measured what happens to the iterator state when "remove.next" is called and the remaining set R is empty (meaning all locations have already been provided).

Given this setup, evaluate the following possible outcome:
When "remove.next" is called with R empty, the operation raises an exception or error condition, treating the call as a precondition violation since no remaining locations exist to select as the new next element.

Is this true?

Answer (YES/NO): NO